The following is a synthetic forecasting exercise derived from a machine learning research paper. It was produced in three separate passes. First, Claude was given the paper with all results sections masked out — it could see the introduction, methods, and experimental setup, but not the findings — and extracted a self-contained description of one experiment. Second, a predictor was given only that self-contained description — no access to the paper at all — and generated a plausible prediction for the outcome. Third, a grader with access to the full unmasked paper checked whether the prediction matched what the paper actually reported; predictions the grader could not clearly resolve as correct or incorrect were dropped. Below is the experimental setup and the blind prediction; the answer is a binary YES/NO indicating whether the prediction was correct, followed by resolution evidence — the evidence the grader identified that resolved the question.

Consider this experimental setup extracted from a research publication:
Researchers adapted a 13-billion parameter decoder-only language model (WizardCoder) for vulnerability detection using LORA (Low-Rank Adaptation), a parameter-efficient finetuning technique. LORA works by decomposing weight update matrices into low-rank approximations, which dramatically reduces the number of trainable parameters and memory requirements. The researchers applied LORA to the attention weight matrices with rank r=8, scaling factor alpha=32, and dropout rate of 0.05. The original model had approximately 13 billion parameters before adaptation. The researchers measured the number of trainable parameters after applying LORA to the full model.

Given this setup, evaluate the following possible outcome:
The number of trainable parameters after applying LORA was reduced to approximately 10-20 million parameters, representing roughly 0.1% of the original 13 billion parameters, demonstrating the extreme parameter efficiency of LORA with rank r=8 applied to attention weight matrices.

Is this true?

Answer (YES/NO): NO